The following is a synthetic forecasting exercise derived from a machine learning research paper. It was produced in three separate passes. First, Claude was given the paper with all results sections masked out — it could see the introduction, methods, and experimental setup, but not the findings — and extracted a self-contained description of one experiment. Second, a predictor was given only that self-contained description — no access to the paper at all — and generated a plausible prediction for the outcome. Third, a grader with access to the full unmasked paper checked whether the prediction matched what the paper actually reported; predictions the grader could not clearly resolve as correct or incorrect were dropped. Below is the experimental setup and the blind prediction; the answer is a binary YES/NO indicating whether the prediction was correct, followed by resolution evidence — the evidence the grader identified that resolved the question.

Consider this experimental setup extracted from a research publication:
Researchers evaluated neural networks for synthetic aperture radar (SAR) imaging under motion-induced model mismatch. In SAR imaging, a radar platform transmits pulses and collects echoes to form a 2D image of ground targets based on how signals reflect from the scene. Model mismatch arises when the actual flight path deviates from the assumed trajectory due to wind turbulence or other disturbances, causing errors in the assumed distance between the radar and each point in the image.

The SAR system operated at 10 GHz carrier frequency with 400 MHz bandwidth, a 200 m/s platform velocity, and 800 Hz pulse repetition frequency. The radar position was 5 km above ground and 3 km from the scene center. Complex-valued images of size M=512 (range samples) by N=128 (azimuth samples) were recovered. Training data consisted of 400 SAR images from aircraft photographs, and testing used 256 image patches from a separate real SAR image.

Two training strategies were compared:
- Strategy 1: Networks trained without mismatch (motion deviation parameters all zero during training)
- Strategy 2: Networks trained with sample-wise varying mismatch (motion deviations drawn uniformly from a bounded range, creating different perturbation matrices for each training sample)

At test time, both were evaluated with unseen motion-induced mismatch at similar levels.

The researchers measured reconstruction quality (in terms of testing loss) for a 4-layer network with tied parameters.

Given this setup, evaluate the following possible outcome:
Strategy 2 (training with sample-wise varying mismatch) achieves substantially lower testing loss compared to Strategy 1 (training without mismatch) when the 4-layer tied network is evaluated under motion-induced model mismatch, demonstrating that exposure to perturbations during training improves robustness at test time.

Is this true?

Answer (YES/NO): YES